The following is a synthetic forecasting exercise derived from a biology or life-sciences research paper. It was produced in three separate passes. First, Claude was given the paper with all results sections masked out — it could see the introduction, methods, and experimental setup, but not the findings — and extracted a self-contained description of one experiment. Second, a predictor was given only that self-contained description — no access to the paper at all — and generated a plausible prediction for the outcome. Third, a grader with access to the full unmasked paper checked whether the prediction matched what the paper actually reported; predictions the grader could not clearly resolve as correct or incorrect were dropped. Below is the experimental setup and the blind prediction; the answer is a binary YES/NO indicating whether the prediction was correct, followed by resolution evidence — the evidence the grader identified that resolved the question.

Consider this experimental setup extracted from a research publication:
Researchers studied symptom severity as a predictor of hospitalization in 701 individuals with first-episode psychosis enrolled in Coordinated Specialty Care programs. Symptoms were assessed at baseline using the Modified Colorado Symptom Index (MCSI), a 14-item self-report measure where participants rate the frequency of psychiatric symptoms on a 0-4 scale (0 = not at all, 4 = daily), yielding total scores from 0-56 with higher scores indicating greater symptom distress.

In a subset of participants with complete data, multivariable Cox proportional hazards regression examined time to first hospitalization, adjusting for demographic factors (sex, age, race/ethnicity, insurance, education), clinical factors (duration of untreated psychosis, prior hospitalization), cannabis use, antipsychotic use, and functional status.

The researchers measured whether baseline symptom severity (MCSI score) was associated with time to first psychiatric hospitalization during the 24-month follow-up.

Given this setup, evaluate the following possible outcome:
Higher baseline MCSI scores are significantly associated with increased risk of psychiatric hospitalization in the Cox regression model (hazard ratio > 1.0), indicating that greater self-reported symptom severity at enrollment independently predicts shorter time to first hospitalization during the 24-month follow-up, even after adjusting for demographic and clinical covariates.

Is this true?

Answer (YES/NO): NO